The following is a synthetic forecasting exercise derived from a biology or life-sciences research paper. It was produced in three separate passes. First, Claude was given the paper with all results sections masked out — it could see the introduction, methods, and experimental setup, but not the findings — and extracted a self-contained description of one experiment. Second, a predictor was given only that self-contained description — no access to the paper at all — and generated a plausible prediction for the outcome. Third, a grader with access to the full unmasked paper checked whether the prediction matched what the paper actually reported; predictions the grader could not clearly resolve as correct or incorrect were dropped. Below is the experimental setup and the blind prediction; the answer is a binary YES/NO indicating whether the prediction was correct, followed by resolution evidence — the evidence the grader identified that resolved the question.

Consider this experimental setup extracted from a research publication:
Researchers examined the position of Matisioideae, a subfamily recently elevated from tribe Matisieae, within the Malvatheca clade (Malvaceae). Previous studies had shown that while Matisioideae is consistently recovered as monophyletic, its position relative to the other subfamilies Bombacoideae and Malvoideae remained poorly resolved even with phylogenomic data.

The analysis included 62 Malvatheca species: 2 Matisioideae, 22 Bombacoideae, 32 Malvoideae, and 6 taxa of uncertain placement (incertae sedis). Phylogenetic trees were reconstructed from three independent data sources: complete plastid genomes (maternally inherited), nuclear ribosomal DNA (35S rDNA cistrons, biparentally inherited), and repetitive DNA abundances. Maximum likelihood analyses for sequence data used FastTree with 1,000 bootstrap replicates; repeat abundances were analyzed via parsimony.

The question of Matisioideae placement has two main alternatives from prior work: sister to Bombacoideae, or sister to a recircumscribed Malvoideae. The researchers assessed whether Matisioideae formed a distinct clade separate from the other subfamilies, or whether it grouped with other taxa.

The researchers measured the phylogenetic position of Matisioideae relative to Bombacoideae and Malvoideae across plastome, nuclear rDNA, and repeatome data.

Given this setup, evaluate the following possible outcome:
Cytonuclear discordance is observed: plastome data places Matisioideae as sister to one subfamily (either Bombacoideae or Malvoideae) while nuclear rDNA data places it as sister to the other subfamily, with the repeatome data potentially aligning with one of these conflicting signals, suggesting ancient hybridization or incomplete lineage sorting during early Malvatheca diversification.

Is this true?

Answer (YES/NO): NO